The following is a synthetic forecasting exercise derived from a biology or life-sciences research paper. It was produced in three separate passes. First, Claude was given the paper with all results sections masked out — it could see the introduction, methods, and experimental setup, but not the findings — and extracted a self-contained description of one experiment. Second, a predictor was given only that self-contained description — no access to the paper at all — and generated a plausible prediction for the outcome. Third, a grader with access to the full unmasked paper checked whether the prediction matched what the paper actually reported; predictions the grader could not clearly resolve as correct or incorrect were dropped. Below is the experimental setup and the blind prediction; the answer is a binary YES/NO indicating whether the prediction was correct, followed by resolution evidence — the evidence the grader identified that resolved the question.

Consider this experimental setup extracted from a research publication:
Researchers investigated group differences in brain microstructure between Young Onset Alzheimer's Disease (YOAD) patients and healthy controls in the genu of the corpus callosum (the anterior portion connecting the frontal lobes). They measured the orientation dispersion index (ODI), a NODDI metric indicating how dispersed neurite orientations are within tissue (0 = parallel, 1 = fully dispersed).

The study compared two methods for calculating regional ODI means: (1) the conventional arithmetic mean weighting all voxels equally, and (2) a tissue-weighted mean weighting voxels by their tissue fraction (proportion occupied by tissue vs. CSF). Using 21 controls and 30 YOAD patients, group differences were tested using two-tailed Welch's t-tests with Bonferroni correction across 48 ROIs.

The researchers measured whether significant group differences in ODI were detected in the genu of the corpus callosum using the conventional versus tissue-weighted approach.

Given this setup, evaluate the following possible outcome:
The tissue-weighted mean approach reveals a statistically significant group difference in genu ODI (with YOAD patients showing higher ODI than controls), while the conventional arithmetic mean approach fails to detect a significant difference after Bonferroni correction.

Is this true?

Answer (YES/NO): NO